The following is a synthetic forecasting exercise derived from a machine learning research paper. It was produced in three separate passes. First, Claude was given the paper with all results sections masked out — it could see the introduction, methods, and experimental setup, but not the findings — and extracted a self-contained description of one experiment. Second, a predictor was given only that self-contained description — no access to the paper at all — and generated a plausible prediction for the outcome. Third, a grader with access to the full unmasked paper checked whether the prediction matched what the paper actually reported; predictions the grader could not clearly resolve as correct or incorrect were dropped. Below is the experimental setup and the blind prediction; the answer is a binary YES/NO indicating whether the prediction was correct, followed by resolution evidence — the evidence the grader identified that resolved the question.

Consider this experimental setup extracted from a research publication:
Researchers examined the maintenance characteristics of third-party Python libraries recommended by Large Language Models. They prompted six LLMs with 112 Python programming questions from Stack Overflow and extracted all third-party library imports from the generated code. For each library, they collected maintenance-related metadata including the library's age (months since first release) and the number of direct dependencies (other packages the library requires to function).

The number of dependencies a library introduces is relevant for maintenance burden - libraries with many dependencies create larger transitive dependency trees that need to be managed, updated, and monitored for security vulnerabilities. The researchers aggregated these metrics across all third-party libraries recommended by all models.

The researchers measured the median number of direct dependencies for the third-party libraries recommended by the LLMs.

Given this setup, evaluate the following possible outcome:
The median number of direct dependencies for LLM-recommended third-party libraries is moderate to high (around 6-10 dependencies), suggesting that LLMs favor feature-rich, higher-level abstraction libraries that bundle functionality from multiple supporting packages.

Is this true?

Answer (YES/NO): NO